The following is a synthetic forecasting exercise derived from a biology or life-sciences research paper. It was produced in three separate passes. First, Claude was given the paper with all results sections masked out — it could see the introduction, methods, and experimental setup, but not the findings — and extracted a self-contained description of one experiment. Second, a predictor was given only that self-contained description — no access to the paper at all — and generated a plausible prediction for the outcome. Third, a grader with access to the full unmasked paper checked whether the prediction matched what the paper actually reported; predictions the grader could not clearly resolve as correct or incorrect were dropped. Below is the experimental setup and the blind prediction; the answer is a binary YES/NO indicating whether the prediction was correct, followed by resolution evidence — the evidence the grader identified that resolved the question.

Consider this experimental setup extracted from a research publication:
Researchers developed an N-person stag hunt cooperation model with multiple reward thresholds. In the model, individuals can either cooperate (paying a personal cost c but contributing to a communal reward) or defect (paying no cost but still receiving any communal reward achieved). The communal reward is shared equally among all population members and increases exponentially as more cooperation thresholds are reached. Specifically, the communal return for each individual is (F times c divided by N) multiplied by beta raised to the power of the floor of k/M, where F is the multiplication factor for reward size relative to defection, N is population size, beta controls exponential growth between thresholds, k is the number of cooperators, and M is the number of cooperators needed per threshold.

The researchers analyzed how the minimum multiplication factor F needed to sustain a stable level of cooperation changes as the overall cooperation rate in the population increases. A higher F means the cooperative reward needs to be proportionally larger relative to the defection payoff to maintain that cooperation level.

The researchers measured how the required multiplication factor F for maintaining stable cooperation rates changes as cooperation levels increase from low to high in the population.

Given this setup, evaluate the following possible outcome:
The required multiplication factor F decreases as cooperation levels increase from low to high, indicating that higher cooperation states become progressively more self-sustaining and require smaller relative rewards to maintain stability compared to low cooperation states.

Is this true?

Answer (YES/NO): NO